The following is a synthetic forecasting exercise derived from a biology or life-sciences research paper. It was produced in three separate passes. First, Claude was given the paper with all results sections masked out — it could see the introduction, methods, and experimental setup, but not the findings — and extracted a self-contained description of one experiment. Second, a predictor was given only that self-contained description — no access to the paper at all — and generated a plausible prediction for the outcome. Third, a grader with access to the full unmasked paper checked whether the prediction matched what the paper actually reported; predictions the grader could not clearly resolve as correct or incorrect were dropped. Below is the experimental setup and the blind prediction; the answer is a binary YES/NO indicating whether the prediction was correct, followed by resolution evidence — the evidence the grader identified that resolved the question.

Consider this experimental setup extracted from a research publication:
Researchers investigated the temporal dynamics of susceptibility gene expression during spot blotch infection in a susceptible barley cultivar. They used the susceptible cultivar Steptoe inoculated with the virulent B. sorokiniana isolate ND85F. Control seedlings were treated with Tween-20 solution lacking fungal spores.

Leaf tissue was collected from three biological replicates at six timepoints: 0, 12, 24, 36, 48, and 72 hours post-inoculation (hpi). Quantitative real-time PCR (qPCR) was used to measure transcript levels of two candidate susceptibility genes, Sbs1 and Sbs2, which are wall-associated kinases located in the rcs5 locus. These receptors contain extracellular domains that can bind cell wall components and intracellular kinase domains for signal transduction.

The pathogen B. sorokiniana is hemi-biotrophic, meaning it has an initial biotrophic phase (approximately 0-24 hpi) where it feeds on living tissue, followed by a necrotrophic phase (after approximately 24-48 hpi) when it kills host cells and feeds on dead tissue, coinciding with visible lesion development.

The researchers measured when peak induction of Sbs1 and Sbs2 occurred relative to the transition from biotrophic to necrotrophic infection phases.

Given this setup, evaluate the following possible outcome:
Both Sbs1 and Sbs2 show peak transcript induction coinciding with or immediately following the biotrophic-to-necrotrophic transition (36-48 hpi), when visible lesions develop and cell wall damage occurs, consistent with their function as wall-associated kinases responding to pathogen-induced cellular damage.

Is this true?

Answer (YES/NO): NO